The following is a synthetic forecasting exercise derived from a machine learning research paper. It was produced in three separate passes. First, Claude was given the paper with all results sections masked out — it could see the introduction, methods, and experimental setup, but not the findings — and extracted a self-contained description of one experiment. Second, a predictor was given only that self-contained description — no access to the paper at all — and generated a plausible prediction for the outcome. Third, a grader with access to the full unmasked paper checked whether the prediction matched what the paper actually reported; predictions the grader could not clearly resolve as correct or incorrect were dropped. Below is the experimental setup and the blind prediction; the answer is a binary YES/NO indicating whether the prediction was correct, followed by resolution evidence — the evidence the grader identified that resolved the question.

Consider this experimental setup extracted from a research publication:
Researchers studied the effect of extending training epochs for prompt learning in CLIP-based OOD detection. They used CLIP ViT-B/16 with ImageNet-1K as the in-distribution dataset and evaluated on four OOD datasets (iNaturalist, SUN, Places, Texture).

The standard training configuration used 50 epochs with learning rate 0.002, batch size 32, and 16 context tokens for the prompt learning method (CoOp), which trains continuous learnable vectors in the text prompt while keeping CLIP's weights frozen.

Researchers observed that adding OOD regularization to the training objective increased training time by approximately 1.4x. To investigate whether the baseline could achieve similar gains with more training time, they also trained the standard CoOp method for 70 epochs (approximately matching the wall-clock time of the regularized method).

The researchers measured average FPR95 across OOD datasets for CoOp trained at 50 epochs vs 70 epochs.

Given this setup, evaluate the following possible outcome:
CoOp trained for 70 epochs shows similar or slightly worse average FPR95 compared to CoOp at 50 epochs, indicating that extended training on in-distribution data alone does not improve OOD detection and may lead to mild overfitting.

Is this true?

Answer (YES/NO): YES